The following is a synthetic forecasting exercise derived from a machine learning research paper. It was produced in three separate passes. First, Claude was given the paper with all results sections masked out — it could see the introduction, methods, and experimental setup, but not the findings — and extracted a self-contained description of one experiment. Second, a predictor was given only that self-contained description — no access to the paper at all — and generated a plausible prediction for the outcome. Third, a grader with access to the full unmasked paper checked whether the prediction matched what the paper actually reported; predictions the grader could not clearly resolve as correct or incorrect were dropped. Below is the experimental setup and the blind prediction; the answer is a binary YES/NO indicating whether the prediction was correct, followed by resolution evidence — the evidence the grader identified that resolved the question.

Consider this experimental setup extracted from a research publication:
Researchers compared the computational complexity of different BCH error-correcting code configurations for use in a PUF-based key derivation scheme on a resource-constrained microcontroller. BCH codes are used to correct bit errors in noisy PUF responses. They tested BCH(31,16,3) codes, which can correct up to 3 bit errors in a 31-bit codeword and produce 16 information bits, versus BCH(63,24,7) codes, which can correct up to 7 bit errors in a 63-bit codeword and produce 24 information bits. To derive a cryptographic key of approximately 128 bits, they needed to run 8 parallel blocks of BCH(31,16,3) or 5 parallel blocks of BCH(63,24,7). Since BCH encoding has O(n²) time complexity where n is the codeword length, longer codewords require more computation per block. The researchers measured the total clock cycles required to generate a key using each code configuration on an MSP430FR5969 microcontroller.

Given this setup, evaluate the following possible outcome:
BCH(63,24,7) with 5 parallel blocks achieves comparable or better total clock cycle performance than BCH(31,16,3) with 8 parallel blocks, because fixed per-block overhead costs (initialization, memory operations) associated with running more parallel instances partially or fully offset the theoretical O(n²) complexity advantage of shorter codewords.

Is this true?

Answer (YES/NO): NO